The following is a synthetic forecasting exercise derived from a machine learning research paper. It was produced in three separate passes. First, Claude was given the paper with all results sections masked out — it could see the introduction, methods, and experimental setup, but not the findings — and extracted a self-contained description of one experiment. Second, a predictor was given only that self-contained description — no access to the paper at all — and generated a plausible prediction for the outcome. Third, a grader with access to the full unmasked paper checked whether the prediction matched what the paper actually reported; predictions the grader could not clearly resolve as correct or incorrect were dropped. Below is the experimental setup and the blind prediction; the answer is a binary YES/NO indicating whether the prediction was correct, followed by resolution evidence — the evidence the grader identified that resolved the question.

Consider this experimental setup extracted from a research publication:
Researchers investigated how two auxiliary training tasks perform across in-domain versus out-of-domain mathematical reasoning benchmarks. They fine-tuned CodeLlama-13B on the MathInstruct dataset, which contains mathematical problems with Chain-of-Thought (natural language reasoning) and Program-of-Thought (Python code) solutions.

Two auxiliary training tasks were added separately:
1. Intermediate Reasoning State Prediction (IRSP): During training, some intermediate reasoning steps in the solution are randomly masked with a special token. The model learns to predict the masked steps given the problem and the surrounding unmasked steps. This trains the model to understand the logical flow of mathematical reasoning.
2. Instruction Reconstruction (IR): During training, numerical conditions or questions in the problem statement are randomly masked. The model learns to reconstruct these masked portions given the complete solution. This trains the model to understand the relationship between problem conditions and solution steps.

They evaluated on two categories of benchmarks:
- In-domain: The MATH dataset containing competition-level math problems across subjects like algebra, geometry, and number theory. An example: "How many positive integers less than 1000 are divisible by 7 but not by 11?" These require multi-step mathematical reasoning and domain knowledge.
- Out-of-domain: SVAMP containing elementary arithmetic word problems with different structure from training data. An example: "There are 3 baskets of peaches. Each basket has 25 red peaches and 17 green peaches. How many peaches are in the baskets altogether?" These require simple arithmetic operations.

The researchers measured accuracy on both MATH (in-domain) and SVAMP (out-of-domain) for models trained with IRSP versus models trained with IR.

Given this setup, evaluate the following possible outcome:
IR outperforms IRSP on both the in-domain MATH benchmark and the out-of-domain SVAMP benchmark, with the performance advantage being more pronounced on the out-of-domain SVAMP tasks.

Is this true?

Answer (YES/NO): YES